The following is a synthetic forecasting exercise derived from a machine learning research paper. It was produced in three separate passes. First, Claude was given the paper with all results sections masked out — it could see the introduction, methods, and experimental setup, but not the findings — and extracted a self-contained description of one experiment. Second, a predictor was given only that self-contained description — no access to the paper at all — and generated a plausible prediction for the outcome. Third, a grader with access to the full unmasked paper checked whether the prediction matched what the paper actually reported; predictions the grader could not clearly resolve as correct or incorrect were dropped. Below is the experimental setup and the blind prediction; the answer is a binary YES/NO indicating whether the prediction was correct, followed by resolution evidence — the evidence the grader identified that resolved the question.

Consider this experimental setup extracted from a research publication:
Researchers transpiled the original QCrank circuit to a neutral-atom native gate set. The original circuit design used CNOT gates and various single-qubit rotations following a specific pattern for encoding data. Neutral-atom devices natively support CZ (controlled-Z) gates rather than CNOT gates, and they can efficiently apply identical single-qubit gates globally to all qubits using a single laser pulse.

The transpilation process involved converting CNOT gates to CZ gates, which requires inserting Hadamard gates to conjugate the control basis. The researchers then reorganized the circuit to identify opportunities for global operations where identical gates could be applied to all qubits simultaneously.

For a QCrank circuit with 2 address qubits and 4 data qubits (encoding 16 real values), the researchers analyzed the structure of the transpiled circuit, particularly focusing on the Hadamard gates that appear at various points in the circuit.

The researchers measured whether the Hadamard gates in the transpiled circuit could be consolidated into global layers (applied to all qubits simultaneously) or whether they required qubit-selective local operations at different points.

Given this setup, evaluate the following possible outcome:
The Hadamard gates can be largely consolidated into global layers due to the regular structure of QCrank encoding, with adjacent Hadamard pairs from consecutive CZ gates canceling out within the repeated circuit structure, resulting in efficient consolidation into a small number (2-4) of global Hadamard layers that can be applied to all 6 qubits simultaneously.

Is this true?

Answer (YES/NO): NO